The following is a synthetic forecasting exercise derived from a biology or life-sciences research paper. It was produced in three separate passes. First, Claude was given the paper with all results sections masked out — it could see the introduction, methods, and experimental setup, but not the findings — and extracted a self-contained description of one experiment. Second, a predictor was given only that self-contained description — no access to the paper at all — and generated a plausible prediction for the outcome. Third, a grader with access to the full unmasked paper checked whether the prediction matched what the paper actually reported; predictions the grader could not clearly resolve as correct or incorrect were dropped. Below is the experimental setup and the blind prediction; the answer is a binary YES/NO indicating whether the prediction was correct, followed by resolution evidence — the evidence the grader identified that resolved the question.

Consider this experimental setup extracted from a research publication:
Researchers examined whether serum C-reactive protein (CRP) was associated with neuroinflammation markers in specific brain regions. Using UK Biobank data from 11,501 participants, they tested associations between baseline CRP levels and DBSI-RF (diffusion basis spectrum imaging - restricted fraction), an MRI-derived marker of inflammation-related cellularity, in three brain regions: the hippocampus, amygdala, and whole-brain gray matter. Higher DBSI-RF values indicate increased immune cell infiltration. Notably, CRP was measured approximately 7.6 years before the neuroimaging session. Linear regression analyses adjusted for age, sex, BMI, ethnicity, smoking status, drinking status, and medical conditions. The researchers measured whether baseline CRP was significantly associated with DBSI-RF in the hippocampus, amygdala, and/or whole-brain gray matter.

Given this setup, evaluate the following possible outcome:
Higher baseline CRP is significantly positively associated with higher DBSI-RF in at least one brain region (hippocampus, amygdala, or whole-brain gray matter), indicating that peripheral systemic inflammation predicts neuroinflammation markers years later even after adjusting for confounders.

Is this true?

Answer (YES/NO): NO